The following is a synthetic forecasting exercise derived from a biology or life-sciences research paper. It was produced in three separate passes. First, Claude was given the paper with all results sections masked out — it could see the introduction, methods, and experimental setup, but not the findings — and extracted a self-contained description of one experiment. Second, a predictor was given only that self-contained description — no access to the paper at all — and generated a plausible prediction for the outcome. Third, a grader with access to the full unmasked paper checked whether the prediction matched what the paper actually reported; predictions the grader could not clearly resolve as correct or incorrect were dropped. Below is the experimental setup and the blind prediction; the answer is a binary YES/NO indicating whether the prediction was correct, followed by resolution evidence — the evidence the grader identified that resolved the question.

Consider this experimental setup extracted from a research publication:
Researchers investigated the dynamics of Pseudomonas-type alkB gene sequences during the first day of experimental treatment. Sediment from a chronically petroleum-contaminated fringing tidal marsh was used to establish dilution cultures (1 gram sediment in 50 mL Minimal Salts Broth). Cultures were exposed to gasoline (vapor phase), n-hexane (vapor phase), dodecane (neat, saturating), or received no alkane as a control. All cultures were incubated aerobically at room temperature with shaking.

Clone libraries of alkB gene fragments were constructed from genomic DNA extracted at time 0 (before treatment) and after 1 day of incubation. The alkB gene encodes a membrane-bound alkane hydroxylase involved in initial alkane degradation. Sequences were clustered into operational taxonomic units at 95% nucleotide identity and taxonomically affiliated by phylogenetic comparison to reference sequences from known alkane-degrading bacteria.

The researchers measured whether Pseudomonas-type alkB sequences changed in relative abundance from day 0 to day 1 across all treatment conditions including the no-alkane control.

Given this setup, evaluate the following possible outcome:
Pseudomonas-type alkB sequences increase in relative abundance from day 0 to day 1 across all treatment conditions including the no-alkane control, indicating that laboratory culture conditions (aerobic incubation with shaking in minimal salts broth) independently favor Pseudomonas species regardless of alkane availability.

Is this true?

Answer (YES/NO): YES